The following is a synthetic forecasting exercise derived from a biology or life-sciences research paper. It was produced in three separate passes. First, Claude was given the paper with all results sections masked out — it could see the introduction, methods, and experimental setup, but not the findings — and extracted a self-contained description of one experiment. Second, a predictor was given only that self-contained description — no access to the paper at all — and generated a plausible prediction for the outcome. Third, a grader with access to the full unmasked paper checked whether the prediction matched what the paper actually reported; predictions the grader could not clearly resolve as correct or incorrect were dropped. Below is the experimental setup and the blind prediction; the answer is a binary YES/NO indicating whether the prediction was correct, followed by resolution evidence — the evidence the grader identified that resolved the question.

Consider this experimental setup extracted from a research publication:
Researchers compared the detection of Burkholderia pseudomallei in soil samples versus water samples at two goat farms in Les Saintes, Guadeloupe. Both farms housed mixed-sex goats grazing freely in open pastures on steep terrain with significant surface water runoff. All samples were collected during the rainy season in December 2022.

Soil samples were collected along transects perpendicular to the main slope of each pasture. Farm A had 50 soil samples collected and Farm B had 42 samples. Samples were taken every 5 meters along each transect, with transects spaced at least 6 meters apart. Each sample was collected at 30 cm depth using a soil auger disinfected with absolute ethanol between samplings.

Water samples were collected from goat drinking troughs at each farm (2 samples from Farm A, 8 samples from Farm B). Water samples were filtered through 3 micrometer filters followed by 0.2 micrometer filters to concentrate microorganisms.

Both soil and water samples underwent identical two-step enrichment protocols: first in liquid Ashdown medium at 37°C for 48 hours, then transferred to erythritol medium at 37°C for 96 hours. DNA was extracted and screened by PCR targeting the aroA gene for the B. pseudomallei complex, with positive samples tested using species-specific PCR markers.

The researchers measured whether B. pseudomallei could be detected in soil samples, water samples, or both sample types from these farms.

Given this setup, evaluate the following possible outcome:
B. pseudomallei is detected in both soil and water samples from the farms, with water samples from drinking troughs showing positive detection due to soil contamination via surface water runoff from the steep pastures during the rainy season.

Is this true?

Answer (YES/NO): NO